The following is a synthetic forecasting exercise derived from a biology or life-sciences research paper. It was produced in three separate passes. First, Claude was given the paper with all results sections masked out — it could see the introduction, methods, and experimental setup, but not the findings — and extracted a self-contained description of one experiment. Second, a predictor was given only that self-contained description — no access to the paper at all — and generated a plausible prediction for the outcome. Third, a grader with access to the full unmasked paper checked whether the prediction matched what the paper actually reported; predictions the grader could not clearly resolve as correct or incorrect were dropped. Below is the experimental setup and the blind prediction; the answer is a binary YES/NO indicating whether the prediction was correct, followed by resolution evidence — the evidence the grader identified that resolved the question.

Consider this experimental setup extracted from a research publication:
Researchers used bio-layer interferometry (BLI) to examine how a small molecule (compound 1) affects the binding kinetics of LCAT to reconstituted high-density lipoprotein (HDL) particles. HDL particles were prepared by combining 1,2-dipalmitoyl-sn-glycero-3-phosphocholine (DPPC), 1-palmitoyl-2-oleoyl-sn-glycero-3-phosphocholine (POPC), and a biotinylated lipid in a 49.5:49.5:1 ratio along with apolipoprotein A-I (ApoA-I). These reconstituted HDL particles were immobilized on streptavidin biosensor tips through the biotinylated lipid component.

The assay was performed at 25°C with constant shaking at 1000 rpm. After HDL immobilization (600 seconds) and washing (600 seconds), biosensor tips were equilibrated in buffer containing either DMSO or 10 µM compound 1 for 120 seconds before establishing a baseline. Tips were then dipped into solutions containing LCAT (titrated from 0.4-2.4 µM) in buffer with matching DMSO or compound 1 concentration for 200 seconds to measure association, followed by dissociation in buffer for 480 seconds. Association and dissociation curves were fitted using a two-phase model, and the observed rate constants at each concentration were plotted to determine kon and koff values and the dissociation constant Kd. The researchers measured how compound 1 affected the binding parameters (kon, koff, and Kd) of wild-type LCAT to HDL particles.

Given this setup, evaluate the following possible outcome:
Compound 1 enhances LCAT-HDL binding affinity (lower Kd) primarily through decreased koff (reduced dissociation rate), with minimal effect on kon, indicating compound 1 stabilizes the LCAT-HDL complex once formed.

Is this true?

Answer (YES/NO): NO